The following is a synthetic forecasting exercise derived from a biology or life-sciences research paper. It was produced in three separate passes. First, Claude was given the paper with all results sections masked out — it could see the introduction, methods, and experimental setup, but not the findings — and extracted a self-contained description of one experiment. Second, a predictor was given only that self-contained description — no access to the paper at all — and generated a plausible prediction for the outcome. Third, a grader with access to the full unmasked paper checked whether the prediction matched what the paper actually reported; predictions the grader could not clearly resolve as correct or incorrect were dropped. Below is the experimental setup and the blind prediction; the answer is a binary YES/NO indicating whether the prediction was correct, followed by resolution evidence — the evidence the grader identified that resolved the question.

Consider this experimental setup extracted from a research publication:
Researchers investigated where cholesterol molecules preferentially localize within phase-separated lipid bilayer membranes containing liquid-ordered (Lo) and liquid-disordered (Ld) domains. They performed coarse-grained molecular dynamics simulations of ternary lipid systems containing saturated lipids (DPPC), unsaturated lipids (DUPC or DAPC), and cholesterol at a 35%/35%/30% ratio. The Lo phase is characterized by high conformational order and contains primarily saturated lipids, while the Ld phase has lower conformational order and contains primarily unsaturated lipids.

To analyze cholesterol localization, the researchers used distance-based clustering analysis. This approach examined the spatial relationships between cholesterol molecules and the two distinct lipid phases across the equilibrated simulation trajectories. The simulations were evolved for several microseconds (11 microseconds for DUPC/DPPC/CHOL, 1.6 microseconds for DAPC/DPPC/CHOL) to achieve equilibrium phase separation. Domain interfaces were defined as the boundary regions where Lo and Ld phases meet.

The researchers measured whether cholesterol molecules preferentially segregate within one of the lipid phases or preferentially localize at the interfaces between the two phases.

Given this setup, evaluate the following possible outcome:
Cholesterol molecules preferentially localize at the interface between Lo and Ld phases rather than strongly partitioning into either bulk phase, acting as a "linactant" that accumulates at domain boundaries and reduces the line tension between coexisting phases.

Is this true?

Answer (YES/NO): NO